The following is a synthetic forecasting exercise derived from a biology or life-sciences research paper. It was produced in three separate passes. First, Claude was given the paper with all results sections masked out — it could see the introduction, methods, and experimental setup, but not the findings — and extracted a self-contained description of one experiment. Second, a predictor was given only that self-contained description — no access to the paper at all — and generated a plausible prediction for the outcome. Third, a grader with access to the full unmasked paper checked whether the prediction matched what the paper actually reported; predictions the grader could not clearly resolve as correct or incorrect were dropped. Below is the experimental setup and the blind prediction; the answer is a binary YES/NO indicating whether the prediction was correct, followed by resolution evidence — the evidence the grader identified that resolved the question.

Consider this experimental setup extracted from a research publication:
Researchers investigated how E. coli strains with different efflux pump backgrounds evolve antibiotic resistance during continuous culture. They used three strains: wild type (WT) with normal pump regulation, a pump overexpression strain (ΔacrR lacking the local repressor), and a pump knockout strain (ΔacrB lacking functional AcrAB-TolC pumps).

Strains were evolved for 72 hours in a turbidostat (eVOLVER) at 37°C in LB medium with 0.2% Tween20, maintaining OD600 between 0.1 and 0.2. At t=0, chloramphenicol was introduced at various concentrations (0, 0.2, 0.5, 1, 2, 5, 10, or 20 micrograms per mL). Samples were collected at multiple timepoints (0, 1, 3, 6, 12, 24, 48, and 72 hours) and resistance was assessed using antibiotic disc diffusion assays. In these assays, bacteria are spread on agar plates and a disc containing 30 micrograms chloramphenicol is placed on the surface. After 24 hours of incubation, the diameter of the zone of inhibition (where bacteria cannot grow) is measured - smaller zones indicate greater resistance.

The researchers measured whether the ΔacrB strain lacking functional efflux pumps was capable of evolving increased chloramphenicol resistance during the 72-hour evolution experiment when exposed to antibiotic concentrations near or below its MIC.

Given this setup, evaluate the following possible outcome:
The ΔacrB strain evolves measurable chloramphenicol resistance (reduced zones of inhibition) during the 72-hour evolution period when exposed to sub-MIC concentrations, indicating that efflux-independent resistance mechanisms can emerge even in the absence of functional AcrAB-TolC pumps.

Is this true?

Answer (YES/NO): NO